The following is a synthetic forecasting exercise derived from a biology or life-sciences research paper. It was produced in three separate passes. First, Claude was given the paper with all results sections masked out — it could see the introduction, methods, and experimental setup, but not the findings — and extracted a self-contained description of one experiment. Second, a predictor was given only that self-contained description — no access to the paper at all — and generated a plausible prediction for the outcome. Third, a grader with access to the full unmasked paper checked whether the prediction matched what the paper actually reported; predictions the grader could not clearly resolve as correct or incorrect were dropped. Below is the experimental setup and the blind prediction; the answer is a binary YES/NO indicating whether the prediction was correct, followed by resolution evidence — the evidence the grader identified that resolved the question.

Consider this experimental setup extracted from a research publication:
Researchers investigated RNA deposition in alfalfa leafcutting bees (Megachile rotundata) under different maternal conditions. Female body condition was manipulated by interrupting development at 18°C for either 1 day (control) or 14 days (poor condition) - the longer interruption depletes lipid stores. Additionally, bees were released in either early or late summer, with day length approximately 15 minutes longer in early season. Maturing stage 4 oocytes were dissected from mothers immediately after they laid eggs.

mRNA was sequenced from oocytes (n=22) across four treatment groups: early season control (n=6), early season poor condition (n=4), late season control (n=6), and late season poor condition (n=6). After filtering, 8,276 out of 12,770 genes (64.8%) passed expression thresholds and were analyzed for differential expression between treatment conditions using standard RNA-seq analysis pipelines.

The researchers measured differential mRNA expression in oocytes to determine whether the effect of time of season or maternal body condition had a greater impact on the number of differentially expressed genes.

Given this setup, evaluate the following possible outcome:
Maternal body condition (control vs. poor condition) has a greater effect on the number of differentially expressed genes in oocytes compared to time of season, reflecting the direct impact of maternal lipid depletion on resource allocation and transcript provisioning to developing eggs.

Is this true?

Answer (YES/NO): NO